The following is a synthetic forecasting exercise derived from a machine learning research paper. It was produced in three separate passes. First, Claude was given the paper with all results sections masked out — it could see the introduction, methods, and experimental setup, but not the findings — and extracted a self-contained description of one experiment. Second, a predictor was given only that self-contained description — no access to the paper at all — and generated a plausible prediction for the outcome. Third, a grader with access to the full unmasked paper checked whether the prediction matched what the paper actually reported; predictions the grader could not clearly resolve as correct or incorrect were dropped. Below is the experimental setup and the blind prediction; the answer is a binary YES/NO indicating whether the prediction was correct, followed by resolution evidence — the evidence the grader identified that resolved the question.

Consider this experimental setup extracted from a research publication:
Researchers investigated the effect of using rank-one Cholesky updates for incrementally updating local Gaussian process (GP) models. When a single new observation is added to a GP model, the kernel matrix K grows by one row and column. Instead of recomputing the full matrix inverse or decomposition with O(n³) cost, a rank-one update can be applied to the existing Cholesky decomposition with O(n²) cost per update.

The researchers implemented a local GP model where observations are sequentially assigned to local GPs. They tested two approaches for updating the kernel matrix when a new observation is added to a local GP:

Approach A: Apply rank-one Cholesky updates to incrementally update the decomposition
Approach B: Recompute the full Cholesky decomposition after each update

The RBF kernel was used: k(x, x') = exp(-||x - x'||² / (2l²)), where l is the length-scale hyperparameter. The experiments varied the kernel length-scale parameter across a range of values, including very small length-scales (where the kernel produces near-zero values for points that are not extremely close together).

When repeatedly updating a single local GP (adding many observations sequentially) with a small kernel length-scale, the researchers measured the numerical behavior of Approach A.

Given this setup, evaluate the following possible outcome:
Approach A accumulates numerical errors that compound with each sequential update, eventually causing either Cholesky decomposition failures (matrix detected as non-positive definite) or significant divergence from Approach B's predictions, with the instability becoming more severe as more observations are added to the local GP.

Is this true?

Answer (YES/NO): YES